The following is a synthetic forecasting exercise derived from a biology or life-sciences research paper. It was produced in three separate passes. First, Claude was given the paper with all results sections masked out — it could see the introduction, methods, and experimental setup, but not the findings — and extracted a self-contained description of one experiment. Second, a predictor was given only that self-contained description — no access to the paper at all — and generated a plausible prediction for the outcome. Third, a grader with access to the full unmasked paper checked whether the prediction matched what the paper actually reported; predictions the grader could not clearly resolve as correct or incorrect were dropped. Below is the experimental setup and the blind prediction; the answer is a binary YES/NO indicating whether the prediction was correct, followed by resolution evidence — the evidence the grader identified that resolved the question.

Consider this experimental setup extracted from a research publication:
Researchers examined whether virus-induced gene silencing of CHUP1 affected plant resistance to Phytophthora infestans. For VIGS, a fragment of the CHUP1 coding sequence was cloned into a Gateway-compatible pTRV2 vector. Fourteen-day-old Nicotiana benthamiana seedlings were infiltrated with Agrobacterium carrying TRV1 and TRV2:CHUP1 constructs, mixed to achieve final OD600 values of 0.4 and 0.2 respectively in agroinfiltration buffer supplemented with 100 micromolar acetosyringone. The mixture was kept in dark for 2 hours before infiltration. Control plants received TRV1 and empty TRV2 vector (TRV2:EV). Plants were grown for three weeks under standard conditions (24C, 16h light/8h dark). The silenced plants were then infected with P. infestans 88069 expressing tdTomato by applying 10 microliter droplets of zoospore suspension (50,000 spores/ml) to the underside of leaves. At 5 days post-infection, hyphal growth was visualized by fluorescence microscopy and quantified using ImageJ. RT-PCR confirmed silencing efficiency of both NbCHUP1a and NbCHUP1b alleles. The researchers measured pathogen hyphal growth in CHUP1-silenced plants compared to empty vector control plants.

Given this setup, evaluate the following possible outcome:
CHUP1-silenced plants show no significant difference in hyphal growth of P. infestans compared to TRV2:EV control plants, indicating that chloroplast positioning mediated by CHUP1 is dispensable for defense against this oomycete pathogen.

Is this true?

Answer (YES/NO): NO